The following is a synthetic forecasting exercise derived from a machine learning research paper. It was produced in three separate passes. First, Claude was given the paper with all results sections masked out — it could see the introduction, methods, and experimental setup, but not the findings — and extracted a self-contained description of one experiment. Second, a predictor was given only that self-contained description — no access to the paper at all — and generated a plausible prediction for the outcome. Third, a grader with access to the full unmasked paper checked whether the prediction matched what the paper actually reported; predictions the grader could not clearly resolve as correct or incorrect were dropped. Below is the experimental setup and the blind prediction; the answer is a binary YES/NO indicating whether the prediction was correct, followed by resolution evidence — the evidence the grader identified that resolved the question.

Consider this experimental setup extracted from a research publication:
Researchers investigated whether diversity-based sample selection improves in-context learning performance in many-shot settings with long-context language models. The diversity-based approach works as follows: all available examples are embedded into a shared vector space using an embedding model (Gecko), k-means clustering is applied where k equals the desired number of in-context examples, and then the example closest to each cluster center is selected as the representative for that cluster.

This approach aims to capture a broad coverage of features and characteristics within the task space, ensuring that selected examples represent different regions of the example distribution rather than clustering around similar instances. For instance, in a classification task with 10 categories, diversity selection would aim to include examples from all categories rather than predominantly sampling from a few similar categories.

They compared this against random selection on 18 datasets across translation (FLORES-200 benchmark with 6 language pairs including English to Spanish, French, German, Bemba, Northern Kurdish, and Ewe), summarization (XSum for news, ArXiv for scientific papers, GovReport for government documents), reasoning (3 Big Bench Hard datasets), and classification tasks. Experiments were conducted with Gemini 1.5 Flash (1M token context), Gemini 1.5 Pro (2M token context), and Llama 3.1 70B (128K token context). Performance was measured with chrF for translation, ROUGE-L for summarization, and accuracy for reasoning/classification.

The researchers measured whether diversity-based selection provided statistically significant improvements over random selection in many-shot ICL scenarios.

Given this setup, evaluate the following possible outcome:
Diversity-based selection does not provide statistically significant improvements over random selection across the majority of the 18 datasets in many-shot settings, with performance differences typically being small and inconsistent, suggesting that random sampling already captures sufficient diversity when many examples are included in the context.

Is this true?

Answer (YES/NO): YES